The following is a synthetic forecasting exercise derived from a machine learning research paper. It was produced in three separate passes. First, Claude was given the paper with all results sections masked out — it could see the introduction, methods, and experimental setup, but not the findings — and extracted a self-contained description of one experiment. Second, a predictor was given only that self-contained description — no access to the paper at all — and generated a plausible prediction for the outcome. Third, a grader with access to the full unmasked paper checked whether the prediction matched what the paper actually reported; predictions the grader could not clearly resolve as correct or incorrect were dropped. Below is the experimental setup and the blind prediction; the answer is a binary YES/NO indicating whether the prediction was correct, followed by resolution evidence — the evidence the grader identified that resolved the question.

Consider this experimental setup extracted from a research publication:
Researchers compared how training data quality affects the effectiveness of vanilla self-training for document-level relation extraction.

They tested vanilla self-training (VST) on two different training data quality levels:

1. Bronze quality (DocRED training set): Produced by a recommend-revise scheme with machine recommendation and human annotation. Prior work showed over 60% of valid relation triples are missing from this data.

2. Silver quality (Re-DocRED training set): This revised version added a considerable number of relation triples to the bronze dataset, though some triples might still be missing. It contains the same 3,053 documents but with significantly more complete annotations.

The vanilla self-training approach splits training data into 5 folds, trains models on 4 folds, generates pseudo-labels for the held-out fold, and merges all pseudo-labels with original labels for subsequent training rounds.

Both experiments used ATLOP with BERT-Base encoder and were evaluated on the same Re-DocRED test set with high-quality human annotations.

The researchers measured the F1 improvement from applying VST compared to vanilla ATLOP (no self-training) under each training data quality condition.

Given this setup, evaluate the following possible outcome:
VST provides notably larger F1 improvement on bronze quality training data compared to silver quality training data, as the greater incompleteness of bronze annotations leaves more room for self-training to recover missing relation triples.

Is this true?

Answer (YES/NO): YES